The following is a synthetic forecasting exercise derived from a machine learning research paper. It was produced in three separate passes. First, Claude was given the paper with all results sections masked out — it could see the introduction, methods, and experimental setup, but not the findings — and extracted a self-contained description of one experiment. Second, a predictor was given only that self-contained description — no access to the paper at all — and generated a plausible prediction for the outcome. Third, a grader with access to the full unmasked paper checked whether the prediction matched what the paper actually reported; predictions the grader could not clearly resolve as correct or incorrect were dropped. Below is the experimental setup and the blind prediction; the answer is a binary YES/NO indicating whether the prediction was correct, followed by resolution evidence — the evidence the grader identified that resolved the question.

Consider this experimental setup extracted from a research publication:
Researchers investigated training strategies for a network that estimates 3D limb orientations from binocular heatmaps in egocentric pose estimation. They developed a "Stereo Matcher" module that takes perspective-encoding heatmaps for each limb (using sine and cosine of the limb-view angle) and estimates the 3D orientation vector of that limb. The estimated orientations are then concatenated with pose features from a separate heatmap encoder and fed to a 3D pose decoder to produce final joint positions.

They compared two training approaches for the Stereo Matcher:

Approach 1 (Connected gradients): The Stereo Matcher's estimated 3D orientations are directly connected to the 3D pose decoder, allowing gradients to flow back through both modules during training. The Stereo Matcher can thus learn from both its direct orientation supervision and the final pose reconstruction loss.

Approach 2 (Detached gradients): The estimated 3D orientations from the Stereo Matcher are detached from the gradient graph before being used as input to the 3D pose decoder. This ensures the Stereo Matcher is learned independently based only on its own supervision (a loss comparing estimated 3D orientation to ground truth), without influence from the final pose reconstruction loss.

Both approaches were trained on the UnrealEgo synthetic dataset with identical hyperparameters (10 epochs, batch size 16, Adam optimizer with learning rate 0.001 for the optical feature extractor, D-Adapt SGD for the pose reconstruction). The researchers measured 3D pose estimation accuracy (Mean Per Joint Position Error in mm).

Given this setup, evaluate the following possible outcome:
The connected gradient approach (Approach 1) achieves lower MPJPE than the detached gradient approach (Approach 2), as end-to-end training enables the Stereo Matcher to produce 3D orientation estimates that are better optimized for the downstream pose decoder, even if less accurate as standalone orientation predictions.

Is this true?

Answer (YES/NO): NO